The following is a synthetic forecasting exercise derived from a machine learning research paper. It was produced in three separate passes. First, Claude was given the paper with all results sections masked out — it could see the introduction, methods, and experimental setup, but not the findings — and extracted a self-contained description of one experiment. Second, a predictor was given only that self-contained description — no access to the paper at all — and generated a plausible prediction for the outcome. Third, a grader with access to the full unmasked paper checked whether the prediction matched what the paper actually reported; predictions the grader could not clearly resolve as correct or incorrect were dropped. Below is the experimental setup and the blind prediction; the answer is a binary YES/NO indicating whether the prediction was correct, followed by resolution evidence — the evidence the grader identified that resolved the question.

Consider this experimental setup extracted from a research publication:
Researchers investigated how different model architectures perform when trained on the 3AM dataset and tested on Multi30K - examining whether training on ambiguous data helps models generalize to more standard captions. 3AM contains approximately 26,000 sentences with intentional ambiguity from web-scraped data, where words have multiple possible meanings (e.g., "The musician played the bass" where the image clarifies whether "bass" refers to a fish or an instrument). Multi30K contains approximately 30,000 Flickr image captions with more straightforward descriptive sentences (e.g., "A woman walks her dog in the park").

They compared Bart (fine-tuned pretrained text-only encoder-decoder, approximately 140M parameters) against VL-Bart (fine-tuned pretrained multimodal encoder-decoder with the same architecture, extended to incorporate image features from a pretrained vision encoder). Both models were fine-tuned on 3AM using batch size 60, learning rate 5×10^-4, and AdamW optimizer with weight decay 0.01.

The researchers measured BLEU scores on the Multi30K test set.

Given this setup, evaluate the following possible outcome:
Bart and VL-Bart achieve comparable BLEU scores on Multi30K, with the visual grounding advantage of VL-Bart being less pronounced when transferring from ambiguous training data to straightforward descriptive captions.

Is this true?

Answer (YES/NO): NO